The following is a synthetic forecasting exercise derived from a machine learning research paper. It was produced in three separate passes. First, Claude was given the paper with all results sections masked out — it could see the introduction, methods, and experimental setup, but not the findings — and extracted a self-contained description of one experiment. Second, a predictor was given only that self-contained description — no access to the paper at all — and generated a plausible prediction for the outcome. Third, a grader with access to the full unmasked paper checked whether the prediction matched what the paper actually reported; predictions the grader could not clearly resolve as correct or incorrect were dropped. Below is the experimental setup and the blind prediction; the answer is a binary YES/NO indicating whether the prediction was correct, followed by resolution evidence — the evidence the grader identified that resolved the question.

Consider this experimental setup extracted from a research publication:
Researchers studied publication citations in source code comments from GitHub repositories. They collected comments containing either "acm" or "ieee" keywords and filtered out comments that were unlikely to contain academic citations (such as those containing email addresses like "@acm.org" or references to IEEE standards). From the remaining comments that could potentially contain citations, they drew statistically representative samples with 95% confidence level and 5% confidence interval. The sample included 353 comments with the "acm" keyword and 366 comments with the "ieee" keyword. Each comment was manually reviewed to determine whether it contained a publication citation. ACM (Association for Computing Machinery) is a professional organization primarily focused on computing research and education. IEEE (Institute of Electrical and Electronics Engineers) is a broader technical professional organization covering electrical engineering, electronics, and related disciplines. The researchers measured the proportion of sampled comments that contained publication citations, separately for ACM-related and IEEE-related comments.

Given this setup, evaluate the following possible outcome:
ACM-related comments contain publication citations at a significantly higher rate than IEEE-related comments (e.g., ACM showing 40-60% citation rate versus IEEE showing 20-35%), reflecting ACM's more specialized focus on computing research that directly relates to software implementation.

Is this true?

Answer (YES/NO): YES